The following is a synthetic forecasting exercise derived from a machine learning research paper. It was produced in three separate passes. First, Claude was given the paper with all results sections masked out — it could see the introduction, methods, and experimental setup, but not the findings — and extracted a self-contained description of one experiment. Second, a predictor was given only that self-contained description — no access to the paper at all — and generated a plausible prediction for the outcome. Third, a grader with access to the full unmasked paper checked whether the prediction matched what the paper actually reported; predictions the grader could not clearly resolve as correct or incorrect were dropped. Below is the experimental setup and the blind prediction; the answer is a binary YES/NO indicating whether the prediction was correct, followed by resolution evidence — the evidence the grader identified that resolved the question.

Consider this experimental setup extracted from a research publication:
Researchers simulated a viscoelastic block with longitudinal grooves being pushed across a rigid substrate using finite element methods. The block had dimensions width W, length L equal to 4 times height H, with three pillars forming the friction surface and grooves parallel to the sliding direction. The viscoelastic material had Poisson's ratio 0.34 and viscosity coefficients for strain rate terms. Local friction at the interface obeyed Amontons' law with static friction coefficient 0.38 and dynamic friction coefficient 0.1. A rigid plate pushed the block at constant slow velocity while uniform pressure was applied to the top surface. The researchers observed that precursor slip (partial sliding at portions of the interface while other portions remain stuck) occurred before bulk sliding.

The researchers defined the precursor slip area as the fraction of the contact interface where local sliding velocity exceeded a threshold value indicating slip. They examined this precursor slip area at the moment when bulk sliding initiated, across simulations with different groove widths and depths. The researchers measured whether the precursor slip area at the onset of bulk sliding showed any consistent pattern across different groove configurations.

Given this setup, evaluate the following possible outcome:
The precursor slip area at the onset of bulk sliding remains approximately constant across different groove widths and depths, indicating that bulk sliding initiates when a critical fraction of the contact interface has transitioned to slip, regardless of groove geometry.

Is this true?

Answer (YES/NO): NO